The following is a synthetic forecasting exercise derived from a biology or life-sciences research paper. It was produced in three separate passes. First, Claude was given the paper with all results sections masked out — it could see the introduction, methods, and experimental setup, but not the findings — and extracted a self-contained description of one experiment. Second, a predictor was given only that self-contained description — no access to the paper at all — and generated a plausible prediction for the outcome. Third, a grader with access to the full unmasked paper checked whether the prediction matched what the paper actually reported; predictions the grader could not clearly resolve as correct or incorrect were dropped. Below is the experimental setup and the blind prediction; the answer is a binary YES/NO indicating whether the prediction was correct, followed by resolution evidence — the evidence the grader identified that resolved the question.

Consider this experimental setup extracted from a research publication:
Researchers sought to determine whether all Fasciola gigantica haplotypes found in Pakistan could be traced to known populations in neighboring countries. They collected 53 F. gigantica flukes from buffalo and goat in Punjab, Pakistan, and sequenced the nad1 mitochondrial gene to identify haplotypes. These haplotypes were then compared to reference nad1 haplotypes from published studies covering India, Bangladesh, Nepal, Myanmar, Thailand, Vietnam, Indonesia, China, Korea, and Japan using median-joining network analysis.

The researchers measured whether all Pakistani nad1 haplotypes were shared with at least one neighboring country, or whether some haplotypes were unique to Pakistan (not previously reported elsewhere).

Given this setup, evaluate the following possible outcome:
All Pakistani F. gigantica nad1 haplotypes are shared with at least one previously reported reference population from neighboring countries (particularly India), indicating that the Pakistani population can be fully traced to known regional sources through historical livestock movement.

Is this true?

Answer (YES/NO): NO